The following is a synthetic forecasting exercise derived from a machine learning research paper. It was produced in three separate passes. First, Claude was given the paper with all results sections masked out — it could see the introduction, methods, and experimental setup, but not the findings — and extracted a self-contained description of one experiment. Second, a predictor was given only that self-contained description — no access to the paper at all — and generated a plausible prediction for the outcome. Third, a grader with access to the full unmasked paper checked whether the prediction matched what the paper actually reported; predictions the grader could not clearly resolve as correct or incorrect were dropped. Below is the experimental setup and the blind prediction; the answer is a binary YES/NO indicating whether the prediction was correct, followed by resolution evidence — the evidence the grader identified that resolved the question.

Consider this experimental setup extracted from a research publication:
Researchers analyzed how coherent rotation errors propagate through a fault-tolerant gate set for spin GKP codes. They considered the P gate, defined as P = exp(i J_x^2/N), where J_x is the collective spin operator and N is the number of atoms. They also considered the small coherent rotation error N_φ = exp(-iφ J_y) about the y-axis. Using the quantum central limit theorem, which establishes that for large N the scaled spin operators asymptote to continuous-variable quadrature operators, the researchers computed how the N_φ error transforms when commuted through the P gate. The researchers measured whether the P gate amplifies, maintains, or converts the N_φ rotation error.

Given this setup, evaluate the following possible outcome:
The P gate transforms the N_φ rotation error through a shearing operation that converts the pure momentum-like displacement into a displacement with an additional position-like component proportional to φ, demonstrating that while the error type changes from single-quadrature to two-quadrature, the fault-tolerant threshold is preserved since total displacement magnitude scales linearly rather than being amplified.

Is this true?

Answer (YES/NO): YES